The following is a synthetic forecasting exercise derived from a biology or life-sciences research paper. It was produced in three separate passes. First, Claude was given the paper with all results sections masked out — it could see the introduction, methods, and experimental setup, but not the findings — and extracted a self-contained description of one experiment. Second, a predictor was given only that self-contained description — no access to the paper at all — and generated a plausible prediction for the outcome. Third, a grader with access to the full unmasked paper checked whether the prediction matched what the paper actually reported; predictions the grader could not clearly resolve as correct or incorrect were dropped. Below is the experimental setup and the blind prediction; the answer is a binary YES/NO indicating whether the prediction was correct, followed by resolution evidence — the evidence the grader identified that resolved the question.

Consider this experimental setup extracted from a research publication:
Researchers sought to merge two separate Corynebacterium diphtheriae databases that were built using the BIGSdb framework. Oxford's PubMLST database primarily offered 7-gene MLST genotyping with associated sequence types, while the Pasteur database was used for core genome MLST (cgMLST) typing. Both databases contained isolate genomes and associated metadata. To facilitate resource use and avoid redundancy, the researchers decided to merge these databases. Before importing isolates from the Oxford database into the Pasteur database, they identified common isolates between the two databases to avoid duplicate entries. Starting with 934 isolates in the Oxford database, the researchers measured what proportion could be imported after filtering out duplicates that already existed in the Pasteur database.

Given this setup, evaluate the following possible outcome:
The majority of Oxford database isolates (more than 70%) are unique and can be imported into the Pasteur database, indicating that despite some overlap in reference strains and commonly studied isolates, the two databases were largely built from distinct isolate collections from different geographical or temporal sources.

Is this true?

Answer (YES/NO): YES